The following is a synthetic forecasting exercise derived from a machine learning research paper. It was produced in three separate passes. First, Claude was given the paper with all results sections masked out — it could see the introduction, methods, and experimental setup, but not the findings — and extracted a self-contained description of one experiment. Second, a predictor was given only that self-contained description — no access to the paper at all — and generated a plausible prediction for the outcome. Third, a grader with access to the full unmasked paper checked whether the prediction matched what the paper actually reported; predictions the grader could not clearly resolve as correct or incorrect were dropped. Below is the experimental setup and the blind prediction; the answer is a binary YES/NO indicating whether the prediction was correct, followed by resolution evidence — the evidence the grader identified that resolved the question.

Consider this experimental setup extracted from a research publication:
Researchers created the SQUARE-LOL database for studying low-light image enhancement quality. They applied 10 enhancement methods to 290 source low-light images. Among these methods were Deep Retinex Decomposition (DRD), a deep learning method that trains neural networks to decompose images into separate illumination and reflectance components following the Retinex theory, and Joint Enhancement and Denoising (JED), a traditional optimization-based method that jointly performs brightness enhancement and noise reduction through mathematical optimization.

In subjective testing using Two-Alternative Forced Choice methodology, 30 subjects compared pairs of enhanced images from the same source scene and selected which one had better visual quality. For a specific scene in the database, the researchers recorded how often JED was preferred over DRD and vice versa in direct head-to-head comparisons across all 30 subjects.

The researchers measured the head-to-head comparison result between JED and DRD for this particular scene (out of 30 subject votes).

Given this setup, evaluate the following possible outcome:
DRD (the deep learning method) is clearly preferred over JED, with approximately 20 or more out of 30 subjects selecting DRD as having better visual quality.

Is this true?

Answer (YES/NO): NO